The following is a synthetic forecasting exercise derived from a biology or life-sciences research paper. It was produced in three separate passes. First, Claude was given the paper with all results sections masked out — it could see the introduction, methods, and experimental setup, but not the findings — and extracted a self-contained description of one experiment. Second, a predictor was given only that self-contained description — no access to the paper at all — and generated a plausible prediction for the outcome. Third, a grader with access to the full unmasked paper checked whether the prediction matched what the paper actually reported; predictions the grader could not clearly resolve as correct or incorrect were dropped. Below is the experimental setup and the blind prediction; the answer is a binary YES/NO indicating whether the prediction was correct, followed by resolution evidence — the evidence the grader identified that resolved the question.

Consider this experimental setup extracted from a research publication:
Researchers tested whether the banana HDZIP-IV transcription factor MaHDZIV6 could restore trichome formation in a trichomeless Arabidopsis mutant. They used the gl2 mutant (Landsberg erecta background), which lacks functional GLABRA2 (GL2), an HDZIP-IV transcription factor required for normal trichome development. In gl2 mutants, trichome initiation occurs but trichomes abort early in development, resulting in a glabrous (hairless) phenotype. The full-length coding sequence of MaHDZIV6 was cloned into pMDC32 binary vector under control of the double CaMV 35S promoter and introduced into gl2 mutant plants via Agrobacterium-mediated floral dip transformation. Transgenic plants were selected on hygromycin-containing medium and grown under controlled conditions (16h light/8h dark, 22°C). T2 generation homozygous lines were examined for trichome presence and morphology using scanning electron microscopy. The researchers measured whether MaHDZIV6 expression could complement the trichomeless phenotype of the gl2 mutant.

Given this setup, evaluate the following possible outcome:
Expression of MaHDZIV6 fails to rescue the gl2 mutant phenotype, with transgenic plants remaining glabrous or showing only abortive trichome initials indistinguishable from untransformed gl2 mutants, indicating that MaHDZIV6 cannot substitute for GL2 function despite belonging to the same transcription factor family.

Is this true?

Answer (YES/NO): NO